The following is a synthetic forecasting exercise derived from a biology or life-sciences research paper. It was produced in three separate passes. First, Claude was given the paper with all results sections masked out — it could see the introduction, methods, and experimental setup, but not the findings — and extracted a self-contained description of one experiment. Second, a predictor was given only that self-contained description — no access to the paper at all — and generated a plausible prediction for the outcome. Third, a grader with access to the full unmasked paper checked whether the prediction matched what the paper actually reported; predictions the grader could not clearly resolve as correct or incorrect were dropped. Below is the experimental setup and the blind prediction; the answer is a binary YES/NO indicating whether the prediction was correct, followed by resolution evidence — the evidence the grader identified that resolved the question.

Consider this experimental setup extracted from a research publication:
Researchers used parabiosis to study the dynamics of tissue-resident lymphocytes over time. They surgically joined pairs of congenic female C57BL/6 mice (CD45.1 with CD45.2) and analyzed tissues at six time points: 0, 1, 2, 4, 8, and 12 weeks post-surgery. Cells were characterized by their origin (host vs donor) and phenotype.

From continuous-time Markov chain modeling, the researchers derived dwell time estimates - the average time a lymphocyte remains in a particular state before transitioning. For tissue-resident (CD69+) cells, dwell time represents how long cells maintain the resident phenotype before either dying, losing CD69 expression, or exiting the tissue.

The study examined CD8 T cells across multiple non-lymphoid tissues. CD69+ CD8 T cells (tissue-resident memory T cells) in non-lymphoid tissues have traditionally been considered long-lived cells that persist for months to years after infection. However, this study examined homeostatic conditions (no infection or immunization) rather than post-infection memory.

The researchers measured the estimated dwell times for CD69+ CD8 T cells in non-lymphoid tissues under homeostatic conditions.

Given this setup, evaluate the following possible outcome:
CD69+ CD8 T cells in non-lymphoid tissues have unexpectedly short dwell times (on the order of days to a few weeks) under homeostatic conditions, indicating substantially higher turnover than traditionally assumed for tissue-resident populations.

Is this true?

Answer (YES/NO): YES